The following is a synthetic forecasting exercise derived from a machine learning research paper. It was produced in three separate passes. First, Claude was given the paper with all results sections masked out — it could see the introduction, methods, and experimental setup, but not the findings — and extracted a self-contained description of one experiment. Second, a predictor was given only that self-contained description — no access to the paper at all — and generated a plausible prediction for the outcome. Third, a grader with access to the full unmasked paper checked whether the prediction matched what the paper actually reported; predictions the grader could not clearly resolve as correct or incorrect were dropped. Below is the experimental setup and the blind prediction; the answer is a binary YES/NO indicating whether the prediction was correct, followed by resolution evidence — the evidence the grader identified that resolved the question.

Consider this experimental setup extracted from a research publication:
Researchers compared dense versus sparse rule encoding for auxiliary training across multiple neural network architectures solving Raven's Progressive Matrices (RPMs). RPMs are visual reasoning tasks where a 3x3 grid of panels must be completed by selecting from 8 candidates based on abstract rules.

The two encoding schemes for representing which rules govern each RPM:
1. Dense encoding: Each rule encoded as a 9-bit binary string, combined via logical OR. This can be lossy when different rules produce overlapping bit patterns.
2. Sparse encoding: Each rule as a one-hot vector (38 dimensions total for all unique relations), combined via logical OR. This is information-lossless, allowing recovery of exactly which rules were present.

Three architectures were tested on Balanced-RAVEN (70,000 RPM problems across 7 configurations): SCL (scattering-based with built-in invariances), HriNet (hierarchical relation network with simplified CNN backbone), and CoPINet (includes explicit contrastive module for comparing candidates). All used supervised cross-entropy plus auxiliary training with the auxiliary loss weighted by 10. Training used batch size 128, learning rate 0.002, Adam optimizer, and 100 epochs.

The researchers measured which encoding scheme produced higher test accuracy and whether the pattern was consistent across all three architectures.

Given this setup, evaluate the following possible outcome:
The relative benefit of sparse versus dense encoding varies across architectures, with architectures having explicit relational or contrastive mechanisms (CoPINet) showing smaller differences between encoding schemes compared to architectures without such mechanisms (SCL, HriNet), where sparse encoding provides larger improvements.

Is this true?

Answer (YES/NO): NO